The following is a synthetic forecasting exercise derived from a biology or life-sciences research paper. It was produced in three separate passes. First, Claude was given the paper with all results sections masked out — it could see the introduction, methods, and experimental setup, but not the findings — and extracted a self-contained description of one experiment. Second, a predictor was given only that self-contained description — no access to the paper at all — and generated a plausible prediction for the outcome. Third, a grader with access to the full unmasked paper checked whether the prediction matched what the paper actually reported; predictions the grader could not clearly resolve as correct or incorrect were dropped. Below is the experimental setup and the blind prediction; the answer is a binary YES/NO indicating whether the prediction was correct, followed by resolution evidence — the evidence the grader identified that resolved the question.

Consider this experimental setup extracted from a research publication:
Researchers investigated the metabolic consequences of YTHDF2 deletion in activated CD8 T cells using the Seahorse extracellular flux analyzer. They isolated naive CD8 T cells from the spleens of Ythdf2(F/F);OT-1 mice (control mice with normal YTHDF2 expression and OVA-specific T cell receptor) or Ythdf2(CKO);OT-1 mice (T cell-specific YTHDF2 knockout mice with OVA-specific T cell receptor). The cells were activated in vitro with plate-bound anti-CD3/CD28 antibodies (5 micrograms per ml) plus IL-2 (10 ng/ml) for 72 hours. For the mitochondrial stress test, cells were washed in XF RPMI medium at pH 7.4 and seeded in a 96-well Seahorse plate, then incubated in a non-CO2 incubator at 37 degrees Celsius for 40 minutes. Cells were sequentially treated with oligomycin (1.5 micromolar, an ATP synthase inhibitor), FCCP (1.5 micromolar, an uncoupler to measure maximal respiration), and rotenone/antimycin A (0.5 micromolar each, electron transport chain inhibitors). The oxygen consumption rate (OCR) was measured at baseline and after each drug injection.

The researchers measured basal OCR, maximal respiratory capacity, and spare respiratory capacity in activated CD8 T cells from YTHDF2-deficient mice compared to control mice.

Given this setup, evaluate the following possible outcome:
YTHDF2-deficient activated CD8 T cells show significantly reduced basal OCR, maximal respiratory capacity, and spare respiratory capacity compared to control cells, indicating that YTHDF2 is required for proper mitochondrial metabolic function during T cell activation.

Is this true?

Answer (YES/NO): YES